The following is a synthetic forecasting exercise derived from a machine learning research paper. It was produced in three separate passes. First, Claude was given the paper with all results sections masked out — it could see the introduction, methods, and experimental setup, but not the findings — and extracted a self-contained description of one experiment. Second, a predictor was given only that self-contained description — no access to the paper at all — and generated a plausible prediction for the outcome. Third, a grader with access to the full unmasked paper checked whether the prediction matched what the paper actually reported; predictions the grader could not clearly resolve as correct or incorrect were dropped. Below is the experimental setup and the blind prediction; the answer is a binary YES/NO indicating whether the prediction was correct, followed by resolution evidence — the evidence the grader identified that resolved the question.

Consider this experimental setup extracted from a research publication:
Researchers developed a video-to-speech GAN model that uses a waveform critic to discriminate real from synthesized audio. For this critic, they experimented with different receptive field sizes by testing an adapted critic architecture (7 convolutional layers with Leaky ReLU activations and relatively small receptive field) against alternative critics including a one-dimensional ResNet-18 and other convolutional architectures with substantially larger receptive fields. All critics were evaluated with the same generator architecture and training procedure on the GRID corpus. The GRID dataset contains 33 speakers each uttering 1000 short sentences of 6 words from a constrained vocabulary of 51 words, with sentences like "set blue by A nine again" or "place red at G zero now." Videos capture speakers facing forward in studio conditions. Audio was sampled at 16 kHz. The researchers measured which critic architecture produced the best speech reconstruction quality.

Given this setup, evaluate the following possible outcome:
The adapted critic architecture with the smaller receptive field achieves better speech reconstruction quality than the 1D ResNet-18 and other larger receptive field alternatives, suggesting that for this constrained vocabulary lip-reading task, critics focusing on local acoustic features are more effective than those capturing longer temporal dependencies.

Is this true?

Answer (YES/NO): YES